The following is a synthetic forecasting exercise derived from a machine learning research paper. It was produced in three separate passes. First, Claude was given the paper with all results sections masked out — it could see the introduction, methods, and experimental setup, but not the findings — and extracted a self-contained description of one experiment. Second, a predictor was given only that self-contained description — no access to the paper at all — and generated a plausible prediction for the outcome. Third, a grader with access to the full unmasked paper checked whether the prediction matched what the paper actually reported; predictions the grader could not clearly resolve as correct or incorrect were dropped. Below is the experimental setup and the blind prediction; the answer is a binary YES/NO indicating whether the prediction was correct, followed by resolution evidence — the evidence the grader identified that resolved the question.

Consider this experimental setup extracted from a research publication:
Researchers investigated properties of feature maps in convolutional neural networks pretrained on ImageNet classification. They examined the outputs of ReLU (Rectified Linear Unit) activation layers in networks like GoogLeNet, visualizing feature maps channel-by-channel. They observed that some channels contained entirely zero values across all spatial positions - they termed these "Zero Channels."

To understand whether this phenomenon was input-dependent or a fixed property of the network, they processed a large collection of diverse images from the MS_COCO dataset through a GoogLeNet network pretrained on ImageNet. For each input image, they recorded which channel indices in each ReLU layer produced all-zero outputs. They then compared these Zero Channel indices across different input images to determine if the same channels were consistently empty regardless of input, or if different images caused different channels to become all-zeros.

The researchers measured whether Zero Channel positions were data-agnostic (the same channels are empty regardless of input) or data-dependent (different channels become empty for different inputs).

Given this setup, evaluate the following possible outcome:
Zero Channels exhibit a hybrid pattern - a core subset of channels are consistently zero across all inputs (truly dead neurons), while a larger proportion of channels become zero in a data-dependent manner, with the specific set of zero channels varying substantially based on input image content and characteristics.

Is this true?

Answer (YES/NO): NO